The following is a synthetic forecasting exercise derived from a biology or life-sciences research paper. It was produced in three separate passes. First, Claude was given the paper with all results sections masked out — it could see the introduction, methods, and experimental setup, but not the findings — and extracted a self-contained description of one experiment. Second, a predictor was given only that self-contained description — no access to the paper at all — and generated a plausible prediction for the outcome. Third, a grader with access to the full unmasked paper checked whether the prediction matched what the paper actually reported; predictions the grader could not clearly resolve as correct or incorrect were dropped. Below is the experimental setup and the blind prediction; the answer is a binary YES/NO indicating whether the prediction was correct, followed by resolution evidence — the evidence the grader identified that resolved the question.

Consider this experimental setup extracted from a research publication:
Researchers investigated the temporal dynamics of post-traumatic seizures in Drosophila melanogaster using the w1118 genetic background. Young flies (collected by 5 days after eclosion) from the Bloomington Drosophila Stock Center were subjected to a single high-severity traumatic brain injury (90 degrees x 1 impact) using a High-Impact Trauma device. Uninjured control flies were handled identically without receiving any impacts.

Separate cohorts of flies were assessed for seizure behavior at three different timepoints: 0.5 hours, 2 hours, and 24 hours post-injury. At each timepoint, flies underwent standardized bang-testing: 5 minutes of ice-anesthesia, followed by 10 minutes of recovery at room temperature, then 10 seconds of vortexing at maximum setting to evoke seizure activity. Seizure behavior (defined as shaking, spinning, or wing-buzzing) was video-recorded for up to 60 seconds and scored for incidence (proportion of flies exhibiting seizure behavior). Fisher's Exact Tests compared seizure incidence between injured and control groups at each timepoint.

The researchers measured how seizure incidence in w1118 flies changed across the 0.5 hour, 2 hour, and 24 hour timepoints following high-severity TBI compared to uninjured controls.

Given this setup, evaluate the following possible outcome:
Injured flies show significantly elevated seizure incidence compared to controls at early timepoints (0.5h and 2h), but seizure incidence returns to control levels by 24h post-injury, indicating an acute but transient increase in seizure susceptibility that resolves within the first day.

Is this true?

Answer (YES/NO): NO